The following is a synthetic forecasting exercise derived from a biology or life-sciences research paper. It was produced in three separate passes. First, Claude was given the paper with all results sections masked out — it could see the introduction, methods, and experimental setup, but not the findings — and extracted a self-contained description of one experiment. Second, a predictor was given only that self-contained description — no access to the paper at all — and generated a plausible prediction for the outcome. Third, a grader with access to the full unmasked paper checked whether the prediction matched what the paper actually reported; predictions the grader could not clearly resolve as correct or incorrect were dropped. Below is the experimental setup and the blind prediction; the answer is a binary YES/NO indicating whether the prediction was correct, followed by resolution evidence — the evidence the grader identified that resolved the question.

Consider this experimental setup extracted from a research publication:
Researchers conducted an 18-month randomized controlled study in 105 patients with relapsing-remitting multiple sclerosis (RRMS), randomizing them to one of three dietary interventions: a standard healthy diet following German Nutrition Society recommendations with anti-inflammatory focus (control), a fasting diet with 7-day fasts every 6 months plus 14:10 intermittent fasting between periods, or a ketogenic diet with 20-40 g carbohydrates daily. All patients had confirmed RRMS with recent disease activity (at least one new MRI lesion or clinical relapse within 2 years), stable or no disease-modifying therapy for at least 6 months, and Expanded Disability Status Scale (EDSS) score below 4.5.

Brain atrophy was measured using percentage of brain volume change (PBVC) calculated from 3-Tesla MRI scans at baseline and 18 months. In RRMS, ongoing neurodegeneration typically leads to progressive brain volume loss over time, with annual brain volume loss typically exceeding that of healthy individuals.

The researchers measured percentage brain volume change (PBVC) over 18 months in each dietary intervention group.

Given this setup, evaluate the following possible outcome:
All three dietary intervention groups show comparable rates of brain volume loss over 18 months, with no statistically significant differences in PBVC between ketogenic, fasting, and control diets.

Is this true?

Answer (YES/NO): YES